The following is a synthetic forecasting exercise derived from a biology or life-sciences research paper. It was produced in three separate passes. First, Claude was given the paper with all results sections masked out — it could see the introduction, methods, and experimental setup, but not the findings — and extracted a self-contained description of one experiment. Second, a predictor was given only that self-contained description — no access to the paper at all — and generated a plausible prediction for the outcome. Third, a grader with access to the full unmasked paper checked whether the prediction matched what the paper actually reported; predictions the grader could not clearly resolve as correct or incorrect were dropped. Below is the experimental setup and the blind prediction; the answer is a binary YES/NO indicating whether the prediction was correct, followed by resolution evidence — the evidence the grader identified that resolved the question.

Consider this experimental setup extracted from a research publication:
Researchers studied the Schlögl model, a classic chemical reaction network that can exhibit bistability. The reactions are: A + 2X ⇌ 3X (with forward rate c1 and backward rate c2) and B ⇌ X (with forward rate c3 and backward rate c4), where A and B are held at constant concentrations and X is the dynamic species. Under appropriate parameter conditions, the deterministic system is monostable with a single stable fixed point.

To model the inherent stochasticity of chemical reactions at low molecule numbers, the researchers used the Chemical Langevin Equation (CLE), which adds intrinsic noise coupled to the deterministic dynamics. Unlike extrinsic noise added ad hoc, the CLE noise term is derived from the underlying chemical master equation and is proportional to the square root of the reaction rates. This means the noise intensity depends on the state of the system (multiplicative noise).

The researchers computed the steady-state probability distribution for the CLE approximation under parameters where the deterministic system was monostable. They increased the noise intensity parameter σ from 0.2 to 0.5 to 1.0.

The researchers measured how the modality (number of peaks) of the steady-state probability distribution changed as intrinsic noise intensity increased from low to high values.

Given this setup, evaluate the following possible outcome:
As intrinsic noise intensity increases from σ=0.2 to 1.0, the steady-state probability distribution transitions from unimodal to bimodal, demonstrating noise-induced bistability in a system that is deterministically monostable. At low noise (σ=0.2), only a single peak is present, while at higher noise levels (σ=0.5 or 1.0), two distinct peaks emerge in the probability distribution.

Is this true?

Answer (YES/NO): NO